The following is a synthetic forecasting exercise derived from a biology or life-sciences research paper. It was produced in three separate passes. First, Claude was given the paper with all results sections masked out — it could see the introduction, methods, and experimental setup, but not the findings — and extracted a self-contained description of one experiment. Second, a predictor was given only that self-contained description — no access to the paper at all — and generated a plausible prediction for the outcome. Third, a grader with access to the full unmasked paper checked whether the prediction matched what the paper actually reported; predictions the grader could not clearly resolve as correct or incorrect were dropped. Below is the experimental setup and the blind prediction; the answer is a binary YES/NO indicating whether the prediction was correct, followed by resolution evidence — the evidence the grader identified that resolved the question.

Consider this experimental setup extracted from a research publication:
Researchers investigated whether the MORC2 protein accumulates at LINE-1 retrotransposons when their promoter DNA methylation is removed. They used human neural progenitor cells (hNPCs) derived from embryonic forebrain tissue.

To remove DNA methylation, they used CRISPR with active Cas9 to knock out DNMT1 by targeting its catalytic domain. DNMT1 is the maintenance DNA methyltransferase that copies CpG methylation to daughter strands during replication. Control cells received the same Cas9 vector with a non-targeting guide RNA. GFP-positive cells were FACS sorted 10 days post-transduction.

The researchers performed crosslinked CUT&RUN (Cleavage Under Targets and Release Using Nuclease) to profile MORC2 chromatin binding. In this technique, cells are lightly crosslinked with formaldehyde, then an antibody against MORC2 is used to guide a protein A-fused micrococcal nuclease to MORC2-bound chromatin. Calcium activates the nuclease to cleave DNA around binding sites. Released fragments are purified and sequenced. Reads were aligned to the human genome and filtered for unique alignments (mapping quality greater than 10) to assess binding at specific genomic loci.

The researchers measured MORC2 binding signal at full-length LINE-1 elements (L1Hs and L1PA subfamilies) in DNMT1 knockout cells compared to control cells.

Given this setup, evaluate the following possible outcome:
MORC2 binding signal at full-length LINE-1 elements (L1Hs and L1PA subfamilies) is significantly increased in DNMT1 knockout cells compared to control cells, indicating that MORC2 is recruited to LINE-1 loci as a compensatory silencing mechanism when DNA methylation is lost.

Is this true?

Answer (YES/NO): YES